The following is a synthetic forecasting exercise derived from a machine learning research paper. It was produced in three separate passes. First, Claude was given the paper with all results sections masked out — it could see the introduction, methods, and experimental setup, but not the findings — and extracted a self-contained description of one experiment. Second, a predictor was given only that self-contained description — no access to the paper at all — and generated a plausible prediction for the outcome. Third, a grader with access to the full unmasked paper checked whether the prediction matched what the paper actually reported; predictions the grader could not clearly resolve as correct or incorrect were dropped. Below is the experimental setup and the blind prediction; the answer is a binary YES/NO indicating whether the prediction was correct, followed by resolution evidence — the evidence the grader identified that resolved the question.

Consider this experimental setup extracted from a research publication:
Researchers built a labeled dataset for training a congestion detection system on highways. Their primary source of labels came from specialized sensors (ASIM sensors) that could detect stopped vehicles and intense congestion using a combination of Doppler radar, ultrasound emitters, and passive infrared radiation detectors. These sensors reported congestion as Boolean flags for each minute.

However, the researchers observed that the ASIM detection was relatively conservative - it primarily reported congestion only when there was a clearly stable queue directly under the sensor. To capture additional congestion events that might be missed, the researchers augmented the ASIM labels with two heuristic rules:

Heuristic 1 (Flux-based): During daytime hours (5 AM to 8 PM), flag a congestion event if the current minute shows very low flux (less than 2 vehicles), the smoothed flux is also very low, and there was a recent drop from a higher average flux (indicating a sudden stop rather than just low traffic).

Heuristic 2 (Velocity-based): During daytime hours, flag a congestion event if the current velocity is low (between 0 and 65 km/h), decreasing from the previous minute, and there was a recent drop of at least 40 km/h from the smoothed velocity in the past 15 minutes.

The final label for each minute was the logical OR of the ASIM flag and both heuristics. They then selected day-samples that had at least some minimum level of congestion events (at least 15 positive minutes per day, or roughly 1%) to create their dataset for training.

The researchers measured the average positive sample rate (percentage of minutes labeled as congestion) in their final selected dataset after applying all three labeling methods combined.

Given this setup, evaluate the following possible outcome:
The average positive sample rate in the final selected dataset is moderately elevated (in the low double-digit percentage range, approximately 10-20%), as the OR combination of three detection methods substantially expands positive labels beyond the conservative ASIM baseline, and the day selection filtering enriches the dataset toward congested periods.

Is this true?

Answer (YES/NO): NO